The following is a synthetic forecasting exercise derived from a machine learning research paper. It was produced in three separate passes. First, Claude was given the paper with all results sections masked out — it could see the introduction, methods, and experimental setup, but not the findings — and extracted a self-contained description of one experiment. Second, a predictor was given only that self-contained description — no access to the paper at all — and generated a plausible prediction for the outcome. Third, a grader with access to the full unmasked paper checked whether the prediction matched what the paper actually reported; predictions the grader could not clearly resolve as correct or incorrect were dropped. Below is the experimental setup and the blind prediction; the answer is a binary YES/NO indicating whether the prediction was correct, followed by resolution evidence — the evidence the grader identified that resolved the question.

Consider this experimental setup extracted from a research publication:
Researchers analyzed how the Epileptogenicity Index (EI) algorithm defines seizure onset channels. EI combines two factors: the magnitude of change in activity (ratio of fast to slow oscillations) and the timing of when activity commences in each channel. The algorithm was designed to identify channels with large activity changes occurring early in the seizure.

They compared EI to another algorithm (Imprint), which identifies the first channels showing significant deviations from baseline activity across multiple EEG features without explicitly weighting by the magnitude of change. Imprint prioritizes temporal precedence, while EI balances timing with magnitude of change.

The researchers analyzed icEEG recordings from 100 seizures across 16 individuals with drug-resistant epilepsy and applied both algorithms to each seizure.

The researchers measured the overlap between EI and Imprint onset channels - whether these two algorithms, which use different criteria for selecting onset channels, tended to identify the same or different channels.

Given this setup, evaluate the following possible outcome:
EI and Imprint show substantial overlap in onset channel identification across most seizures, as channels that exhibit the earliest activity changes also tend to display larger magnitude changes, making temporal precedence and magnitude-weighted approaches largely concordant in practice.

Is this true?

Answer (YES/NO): NO